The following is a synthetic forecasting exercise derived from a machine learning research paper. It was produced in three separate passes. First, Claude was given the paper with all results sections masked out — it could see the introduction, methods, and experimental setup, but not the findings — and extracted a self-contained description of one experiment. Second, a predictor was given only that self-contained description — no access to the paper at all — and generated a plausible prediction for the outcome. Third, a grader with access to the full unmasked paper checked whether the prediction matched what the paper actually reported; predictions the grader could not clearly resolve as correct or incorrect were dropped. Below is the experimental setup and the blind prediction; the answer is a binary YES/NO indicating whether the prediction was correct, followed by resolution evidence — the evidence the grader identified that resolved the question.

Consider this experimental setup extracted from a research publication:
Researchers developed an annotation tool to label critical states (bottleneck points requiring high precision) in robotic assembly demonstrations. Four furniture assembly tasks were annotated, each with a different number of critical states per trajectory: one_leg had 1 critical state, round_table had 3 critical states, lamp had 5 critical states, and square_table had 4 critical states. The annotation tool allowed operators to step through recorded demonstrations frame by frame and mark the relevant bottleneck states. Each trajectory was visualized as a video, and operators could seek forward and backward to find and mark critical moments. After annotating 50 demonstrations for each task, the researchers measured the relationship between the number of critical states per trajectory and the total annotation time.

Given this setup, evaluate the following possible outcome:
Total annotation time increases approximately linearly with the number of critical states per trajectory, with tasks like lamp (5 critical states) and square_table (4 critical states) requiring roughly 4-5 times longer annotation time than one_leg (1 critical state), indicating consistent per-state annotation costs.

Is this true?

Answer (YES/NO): NO